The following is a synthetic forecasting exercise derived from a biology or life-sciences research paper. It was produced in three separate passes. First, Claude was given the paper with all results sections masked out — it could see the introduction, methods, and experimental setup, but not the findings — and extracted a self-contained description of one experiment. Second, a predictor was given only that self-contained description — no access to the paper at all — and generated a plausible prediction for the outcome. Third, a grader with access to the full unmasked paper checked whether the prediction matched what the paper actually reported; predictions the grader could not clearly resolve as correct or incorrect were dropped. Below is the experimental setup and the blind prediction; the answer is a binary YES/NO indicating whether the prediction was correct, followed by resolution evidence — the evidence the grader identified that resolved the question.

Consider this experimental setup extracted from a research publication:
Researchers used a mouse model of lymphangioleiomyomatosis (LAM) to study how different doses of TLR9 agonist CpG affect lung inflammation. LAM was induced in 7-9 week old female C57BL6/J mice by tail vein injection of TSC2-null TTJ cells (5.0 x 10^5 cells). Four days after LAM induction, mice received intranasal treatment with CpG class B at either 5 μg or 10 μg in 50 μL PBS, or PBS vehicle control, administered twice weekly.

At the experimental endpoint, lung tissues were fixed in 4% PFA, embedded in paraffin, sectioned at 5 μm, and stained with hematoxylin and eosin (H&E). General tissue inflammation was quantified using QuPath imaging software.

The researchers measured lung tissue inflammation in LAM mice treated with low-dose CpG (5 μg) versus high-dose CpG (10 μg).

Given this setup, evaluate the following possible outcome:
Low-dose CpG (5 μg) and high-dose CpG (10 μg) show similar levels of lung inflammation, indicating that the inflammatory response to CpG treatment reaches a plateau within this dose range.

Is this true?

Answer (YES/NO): NO